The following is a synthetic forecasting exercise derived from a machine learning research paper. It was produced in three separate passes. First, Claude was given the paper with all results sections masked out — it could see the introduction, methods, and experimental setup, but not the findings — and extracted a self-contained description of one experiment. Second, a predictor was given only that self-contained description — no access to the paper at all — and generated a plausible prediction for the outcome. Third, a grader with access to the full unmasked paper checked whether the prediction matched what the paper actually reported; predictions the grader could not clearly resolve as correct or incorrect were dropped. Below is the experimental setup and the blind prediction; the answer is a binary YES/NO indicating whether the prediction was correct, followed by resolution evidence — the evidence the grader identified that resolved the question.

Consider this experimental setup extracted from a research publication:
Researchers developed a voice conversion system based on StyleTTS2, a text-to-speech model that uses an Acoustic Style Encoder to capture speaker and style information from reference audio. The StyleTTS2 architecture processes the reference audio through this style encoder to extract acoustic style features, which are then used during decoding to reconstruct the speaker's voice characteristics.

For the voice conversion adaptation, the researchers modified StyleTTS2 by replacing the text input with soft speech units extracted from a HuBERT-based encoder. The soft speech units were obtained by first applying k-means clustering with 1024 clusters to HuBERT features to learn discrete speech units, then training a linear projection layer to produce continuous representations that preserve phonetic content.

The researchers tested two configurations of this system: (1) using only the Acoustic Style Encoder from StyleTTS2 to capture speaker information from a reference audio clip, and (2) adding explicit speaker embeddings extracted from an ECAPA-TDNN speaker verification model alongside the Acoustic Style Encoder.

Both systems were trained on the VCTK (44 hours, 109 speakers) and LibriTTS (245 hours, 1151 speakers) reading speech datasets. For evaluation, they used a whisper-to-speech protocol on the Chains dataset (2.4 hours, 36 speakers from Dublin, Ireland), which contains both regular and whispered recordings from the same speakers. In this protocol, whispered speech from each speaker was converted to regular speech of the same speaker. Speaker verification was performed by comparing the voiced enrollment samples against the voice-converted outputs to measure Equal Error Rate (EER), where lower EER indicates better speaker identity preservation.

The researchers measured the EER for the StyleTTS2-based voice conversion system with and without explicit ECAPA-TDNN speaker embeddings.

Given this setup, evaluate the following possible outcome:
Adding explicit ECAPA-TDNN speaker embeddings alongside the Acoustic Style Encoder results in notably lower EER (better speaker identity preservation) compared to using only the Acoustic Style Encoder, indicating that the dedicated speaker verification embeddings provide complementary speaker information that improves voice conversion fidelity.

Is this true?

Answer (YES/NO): YES